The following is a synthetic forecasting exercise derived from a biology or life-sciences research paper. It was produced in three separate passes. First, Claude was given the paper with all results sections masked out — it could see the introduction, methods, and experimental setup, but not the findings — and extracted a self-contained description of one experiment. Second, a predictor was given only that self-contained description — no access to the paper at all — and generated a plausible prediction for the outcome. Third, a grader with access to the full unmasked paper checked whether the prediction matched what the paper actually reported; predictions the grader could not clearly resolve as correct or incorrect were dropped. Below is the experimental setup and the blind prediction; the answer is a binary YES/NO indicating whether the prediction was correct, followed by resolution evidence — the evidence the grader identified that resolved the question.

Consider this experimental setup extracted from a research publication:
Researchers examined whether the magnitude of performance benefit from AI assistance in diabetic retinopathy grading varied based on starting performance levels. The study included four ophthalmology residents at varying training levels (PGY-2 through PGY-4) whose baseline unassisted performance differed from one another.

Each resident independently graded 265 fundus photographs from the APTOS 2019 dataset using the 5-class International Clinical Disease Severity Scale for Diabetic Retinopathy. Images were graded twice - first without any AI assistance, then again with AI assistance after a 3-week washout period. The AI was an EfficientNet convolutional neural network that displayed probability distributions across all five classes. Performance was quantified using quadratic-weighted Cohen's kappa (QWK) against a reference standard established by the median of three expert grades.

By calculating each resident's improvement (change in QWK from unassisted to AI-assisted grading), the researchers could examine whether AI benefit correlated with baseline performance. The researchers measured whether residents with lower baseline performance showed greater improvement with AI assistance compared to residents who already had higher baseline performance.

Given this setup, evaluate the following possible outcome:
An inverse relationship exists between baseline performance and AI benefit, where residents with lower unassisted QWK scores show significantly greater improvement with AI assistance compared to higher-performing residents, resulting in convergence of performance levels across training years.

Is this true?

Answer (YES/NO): NO